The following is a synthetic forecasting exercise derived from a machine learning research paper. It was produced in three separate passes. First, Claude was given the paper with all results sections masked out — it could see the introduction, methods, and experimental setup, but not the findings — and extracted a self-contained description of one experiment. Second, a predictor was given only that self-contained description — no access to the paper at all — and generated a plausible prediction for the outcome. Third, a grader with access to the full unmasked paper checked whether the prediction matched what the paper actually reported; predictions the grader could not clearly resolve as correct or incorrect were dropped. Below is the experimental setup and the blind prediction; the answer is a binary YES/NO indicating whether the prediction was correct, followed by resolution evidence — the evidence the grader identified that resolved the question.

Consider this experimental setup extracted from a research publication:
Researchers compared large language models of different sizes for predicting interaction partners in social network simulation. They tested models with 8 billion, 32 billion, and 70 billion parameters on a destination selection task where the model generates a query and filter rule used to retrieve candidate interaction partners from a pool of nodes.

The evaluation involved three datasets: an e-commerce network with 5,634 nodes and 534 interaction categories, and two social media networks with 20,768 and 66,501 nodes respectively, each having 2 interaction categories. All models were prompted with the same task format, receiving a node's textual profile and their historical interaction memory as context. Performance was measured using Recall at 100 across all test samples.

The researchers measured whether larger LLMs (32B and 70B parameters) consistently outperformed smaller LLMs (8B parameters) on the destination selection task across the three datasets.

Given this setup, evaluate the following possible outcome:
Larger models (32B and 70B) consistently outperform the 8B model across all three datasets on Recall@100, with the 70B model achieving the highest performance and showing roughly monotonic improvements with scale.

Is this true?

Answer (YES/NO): NO